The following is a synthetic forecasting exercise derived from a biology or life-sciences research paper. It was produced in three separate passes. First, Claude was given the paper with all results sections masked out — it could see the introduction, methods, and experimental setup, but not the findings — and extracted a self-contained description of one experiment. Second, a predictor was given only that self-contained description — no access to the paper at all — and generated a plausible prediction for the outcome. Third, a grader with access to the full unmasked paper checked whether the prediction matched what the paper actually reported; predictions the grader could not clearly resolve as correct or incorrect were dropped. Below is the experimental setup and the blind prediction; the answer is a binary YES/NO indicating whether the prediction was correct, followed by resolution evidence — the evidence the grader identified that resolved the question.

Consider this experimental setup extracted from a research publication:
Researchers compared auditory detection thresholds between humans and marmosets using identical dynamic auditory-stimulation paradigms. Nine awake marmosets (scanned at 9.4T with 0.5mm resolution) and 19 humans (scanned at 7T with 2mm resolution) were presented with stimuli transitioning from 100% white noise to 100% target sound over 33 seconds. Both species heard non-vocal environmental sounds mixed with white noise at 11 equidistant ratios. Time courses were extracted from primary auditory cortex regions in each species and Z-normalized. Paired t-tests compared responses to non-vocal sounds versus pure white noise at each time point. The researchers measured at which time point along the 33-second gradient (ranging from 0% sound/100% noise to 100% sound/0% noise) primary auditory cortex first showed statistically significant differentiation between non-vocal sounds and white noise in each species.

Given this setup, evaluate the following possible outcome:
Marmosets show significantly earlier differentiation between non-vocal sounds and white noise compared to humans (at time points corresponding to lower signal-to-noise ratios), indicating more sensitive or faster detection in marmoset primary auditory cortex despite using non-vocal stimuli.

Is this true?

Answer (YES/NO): YES